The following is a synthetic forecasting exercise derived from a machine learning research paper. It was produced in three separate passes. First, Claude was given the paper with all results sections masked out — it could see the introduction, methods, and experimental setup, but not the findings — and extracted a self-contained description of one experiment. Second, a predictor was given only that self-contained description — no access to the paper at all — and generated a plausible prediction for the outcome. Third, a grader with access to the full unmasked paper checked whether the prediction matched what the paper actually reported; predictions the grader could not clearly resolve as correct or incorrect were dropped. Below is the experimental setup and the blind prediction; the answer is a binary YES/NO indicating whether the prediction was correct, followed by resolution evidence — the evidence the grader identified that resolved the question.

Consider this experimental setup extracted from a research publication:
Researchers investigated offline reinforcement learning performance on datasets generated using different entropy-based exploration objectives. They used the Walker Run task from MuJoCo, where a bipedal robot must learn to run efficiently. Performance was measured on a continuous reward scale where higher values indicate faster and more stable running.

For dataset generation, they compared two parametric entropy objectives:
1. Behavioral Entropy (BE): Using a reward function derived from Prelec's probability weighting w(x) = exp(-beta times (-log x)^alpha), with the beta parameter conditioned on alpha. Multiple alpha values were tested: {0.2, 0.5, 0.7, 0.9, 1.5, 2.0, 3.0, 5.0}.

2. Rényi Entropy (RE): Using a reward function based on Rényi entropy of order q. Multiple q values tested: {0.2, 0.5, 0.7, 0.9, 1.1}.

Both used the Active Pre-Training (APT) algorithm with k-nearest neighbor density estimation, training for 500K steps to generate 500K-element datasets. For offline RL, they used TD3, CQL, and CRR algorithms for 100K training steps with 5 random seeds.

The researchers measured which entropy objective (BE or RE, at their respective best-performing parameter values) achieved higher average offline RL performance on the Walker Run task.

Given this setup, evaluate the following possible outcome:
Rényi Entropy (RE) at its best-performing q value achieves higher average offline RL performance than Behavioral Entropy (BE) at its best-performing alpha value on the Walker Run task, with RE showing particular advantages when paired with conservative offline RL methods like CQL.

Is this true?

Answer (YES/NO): YES